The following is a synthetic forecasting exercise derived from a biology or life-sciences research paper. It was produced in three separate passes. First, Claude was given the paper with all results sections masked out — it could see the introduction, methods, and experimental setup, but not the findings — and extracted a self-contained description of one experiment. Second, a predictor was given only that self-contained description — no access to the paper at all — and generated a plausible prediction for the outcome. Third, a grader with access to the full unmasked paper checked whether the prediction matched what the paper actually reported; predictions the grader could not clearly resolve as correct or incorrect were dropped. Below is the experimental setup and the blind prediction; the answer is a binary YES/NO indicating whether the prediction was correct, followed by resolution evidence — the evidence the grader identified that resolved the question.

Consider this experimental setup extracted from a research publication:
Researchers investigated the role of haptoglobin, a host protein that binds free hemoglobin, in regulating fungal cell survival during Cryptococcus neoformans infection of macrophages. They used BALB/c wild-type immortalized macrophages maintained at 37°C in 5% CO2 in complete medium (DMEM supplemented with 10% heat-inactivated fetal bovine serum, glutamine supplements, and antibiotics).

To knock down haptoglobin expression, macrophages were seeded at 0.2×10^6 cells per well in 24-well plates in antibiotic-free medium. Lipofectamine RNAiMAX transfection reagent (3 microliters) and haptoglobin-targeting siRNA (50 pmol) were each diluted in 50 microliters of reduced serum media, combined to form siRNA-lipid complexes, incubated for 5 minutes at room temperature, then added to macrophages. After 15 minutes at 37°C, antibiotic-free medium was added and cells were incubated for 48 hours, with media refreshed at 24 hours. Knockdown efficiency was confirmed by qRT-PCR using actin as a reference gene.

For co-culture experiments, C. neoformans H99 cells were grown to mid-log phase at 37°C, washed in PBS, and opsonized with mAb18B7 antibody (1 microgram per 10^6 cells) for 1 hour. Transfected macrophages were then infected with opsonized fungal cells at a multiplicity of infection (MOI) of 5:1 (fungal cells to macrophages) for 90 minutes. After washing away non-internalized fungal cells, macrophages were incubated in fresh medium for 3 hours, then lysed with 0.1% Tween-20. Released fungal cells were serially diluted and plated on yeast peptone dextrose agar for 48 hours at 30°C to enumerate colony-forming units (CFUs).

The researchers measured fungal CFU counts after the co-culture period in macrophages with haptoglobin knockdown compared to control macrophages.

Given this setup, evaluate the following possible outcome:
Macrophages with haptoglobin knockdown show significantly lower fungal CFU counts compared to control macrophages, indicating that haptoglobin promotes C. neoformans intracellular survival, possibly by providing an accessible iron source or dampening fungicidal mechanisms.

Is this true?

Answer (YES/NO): NO